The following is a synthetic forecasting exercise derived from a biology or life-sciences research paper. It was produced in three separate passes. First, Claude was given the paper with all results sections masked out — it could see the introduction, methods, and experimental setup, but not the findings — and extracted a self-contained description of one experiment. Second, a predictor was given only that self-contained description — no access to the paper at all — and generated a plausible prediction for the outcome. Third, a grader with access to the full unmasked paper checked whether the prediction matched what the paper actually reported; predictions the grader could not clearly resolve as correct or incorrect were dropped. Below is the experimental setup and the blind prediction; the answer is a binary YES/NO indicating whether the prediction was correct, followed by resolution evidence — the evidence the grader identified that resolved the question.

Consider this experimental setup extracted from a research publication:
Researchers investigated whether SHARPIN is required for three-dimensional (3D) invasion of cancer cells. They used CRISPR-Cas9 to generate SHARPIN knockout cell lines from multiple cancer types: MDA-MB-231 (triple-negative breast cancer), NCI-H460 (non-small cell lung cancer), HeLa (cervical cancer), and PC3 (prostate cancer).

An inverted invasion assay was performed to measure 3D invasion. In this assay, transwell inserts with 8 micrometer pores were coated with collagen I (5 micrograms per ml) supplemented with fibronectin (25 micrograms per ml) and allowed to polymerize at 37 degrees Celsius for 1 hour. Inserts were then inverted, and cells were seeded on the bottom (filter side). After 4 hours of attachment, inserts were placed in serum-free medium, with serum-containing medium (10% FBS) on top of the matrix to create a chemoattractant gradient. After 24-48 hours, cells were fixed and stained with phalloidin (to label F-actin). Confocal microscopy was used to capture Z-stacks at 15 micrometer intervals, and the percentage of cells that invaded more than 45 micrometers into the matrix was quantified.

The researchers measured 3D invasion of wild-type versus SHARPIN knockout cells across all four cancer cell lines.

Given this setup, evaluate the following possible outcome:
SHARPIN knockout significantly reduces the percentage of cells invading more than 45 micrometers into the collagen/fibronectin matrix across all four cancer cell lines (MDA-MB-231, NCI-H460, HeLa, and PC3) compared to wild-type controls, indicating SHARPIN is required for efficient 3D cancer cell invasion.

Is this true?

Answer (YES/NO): YES